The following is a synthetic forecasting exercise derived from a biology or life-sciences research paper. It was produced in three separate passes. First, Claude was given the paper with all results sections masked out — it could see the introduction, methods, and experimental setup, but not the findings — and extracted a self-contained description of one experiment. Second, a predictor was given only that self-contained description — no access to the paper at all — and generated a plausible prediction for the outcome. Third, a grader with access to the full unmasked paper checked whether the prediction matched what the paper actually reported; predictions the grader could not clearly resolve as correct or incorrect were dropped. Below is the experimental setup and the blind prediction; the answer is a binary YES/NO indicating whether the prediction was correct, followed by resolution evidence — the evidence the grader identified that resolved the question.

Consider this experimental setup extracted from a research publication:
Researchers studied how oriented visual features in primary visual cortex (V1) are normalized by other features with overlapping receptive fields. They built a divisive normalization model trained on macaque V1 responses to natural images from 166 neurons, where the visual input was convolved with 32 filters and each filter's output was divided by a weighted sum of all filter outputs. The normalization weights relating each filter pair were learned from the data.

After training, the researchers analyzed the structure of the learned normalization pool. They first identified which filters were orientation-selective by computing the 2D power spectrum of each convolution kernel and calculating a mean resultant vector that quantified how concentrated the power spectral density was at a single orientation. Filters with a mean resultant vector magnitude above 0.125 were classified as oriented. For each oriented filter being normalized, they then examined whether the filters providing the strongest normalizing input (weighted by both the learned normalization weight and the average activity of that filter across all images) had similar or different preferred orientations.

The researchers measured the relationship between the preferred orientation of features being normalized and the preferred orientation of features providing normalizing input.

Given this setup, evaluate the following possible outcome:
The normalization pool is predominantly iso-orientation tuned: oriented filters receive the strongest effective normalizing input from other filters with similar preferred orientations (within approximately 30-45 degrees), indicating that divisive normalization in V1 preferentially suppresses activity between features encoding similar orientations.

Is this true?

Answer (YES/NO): YES